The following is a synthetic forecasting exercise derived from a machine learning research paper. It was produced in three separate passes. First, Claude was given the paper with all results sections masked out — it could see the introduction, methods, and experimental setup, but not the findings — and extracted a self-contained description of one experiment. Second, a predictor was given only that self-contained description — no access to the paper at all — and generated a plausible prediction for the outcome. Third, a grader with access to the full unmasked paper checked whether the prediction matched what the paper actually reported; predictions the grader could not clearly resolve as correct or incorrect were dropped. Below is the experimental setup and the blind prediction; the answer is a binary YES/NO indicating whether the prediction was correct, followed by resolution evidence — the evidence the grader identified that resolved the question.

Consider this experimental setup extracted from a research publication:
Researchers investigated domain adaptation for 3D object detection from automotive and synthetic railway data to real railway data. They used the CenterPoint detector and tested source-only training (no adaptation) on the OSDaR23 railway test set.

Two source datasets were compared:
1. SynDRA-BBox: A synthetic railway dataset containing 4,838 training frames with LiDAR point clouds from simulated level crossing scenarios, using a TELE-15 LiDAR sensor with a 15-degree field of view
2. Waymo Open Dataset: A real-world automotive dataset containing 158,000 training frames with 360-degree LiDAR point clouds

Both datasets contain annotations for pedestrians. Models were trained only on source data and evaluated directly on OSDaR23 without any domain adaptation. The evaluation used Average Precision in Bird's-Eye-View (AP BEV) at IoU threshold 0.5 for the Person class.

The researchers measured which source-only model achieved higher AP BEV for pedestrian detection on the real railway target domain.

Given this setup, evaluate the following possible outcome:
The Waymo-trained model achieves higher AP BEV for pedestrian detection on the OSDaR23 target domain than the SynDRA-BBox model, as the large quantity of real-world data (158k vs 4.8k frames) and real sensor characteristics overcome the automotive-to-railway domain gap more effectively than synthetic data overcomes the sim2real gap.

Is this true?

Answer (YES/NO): YES